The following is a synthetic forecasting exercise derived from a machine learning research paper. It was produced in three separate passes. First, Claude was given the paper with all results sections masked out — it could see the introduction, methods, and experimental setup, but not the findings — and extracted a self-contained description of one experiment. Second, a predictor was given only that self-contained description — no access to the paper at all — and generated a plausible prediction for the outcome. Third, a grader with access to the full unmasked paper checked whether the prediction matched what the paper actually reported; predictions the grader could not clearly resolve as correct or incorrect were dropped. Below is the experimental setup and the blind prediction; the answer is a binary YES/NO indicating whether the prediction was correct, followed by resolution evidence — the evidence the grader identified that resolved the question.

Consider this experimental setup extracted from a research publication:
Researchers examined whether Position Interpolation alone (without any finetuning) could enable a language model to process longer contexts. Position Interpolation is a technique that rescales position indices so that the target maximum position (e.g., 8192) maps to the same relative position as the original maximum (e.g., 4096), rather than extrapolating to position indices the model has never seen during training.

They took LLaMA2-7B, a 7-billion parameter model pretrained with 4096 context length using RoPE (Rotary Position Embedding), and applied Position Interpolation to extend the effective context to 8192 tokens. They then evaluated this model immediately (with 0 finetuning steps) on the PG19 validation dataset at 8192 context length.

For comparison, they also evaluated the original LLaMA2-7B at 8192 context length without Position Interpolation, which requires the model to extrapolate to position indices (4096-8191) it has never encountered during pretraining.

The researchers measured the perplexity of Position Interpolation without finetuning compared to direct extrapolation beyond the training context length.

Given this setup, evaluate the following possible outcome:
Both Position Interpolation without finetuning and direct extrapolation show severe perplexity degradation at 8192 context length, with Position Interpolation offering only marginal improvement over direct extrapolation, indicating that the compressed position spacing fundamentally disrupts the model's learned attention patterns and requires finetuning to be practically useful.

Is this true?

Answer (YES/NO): NO